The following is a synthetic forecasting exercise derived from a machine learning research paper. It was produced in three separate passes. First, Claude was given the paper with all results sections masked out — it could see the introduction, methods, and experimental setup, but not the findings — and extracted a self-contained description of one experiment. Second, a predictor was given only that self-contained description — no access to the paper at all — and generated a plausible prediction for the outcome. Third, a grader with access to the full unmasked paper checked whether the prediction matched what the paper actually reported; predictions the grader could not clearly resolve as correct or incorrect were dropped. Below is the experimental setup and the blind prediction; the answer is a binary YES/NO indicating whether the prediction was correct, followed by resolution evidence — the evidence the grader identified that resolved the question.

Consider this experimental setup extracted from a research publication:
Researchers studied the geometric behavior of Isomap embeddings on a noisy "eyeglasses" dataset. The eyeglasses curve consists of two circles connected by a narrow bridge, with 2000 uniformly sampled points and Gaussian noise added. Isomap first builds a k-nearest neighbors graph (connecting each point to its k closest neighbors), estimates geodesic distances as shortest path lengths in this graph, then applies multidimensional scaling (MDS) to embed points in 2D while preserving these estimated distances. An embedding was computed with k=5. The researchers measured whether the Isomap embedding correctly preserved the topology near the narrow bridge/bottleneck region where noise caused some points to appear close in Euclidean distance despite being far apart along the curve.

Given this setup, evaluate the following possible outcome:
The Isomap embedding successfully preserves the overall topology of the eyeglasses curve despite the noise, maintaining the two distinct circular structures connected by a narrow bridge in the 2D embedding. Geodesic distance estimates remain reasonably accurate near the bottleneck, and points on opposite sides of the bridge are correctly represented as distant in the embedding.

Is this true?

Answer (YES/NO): NO